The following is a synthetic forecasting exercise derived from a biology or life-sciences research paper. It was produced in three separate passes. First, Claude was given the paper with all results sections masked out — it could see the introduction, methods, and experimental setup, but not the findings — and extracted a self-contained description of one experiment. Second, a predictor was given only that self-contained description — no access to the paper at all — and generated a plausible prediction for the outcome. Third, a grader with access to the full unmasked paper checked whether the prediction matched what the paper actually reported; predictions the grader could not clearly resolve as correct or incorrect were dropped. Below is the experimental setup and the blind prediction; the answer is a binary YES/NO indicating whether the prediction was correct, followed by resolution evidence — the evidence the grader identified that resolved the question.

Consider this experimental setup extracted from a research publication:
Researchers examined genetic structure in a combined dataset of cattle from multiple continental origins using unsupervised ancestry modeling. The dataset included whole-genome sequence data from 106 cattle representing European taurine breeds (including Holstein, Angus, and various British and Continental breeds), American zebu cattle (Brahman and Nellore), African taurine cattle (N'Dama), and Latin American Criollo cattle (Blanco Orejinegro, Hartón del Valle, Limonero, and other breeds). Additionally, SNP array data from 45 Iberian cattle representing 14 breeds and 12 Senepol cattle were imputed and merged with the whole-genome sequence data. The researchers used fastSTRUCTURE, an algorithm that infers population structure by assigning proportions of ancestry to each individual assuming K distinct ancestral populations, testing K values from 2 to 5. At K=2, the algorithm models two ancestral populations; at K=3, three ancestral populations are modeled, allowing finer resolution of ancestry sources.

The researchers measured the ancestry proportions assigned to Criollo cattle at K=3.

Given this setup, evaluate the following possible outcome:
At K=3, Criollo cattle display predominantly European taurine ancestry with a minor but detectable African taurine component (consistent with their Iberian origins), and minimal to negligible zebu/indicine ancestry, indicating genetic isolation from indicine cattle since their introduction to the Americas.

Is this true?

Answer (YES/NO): NO